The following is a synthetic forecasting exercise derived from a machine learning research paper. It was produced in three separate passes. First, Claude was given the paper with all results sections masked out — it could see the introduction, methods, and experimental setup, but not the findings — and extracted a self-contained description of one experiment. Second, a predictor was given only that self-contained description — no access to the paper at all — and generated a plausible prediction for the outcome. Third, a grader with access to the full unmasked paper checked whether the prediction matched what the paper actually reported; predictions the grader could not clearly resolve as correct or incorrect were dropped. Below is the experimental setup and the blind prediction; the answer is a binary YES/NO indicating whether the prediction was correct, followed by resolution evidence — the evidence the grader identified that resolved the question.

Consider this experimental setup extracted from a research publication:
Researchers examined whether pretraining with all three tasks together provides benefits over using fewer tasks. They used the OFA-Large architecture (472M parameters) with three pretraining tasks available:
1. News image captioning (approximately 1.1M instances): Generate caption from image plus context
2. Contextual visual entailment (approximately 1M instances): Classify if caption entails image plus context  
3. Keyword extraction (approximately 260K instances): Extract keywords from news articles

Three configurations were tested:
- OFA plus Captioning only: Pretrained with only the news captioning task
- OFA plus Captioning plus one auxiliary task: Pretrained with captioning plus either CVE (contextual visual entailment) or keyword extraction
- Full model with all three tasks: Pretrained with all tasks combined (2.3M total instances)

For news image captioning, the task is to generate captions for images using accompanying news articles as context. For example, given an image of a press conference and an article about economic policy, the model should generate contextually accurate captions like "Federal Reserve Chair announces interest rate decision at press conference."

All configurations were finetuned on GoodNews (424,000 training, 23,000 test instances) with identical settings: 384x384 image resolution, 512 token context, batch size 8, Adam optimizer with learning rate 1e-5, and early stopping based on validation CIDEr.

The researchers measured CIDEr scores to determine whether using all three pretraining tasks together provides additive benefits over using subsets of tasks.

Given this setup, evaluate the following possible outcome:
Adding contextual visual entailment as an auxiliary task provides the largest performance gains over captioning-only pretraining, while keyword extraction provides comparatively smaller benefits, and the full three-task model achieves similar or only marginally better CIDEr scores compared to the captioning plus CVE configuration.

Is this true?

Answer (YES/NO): NO